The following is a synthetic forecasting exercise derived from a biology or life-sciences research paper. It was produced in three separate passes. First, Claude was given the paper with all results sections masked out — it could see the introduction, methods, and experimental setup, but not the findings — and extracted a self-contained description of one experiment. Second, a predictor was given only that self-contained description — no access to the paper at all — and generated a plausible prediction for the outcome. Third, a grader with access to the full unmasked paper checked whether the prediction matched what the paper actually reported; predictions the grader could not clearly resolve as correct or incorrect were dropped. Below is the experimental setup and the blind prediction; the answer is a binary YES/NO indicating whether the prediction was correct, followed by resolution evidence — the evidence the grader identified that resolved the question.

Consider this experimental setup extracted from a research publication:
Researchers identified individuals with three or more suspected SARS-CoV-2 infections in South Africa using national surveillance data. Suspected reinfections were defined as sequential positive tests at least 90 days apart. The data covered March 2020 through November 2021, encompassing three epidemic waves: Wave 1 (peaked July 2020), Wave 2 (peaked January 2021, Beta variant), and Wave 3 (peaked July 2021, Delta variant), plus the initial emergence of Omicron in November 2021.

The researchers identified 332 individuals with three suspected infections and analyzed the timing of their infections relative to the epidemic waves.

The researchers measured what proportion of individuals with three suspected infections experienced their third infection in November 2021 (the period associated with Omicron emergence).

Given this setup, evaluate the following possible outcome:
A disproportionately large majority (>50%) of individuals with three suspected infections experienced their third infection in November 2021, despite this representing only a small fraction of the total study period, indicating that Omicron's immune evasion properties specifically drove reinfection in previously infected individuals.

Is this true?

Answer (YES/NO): NO